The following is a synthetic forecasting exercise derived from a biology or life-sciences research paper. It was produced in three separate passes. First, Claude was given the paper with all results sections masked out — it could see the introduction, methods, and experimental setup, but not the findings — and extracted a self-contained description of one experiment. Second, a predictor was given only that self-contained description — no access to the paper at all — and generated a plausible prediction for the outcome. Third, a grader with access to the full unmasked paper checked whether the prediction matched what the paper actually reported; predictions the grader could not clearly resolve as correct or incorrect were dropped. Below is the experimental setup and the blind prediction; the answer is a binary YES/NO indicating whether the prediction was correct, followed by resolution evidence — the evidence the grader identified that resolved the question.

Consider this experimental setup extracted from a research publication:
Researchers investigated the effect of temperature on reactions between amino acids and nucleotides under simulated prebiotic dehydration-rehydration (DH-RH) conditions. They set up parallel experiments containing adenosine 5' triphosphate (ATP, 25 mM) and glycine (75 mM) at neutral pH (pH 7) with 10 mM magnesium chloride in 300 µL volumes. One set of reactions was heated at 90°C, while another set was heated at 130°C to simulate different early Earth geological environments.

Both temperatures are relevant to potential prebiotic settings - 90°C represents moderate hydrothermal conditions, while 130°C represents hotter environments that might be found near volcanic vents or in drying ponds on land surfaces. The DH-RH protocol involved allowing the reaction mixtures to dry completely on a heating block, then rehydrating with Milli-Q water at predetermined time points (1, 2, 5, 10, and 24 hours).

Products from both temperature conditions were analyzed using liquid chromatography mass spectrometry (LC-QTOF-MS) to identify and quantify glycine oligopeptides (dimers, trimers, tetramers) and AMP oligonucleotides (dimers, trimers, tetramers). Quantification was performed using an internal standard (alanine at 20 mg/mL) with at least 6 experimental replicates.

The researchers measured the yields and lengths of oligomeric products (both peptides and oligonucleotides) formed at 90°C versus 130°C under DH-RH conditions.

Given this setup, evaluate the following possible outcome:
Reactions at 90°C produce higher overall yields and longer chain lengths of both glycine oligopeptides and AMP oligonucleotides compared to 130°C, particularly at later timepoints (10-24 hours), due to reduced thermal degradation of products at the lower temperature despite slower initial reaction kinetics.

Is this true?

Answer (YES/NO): NO